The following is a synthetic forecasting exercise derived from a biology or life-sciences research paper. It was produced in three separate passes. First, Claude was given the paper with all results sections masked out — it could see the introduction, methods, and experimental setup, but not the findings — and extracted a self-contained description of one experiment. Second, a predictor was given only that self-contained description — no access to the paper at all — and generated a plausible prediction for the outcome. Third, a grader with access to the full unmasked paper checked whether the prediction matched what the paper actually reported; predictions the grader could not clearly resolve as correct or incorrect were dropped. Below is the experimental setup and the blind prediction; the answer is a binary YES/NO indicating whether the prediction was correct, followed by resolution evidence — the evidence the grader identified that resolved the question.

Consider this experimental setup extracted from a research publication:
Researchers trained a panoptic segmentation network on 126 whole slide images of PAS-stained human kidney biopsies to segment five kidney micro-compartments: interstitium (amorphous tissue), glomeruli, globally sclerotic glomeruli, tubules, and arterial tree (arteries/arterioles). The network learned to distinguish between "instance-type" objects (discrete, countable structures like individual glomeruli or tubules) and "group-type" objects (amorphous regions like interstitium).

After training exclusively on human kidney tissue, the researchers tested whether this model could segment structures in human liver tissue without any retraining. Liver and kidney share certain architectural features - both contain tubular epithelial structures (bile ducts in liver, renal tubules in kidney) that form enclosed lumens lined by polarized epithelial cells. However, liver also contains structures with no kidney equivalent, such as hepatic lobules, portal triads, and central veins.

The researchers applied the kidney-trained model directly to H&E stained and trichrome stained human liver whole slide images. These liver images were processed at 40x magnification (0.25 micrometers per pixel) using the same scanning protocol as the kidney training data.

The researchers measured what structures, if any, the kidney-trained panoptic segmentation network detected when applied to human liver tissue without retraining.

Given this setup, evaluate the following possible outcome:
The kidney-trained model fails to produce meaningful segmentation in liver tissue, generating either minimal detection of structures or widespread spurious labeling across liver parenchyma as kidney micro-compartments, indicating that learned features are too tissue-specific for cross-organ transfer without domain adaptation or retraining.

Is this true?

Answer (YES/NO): NO